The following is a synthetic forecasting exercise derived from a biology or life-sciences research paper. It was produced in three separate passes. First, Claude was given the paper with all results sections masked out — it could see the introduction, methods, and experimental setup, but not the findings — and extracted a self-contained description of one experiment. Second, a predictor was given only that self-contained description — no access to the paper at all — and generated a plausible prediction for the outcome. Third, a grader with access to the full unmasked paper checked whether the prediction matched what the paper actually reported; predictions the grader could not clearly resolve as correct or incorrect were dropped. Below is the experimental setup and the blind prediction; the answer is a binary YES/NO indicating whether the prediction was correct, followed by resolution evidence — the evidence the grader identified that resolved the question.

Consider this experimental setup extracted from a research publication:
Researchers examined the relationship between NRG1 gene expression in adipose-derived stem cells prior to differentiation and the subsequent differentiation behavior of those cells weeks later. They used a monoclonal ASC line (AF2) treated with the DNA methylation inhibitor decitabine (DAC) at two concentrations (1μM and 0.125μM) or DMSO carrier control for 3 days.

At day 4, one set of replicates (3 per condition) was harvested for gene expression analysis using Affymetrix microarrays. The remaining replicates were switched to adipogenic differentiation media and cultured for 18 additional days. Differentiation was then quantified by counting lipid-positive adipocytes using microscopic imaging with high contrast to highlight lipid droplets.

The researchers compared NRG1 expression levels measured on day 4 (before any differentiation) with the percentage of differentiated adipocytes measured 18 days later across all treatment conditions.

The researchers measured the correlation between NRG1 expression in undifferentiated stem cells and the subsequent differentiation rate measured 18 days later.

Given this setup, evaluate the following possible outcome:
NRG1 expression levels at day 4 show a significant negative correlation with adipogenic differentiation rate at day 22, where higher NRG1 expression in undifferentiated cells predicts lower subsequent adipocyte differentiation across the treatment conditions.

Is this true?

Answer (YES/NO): NO